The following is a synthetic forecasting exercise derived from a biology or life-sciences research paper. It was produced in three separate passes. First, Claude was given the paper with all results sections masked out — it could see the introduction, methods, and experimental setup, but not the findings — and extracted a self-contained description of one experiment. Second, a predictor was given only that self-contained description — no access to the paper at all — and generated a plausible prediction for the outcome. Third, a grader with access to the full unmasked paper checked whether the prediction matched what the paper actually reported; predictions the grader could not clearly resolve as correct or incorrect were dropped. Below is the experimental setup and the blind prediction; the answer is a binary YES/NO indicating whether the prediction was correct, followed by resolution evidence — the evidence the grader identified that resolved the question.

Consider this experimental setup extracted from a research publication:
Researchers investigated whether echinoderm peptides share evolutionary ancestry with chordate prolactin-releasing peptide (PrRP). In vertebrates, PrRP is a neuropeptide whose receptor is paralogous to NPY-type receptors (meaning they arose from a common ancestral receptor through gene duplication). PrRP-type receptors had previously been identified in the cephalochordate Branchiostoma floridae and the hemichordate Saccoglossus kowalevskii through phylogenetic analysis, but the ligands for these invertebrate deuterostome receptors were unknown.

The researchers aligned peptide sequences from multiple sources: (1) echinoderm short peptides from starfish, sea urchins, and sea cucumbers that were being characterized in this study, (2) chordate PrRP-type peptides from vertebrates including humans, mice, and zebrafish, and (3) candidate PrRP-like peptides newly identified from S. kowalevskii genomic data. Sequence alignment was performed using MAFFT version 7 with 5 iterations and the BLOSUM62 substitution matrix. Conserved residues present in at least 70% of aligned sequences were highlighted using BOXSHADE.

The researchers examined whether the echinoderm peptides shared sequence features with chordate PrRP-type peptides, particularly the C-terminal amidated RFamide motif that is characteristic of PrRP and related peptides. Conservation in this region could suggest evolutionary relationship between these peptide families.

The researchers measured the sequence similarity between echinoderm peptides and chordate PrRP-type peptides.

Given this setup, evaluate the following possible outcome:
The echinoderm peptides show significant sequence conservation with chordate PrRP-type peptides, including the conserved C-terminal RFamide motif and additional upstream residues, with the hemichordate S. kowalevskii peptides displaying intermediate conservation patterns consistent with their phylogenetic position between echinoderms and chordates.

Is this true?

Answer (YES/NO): YES